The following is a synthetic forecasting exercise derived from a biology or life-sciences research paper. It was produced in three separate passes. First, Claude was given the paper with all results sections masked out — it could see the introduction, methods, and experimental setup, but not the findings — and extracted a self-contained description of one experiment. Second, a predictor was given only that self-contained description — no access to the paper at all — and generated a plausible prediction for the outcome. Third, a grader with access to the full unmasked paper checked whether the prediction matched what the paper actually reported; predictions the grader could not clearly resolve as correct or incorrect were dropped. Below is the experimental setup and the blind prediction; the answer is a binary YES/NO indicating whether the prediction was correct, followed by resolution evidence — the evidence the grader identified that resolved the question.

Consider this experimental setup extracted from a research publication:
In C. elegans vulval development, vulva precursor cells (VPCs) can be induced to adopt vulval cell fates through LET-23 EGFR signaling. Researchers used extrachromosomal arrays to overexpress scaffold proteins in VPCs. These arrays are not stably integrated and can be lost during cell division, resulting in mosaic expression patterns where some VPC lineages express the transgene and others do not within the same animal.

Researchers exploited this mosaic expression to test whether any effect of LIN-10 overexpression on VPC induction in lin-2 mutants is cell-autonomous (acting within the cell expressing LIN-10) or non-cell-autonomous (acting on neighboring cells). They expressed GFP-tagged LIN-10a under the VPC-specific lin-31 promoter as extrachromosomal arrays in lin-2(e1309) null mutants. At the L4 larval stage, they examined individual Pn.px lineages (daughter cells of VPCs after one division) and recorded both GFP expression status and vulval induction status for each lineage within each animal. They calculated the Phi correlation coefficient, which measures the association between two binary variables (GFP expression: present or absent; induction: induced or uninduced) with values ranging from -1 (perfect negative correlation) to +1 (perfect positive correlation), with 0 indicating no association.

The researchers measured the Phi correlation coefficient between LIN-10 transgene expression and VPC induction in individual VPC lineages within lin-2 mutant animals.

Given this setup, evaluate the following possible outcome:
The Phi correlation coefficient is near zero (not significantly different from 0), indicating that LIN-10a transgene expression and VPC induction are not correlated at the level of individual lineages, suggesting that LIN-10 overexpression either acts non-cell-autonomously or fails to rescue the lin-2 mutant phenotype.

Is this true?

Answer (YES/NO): NO